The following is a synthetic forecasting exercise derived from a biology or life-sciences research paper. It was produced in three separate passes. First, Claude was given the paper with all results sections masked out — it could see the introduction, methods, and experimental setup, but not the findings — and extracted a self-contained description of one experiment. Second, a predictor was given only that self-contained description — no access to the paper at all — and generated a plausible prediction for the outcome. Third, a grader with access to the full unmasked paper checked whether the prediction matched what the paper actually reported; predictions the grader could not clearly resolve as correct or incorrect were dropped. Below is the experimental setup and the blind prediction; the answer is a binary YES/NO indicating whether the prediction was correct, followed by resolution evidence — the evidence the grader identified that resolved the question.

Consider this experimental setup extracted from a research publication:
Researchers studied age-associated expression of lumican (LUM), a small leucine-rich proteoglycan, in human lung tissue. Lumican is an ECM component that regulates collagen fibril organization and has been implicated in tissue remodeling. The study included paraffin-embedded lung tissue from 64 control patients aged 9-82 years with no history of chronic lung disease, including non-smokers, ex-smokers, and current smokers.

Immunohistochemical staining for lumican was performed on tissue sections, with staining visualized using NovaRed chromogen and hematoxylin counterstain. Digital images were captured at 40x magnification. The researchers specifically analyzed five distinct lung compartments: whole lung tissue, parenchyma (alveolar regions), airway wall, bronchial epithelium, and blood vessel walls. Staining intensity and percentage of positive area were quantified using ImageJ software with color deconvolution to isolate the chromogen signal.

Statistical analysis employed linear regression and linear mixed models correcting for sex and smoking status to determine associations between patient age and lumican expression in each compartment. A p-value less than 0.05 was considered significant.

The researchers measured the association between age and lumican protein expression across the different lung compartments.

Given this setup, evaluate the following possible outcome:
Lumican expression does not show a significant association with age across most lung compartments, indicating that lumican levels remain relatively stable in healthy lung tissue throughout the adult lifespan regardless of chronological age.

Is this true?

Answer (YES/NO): YES